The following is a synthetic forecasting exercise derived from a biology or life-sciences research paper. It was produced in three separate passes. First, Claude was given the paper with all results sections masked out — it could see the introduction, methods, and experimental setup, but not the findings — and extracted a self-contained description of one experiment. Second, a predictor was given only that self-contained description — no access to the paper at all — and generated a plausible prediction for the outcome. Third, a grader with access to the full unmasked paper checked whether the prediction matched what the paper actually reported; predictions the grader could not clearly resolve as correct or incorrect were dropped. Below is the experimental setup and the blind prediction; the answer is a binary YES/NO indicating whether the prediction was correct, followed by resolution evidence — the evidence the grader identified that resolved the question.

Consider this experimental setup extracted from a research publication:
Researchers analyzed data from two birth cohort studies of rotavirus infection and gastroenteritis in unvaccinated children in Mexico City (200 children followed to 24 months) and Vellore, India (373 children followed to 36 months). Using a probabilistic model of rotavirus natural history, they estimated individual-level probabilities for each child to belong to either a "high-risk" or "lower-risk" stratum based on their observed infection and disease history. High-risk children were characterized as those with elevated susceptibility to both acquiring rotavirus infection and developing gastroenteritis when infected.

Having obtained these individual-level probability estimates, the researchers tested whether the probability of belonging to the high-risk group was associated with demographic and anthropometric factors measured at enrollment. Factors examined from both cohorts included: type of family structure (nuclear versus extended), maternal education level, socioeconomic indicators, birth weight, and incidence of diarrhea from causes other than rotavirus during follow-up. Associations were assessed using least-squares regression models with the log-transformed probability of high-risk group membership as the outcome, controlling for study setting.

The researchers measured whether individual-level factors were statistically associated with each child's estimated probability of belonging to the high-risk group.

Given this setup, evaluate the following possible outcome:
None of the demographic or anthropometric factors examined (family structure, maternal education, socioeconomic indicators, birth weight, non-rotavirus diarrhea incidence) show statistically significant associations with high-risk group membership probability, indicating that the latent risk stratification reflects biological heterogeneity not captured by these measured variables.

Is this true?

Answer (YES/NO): NO